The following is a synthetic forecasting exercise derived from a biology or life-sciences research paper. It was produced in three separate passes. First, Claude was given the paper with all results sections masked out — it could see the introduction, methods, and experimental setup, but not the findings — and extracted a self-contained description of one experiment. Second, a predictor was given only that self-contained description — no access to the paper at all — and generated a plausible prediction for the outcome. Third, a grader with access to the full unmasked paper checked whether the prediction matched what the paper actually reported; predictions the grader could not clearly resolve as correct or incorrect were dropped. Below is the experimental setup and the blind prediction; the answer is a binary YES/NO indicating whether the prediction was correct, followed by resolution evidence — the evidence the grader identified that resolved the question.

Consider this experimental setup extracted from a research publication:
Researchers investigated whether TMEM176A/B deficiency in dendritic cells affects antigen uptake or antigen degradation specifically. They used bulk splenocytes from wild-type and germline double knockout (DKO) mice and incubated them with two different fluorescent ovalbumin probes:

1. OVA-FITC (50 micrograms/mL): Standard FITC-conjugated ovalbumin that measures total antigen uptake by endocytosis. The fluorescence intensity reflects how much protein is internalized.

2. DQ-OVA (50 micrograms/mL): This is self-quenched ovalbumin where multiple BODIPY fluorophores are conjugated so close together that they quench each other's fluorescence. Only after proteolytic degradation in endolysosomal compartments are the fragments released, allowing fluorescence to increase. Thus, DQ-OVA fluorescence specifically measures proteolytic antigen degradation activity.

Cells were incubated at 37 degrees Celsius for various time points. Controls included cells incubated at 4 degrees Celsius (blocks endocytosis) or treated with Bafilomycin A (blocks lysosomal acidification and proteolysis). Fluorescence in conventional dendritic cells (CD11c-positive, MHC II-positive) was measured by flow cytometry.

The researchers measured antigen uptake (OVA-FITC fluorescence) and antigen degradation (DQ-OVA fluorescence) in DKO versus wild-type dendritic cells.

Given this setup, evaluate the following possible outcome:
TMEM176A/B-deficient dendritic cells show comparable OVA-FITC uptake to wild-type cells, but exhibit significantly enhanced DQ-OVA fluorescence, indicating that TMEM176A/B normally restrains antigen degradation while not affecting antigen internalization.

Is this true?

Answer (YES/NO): NO